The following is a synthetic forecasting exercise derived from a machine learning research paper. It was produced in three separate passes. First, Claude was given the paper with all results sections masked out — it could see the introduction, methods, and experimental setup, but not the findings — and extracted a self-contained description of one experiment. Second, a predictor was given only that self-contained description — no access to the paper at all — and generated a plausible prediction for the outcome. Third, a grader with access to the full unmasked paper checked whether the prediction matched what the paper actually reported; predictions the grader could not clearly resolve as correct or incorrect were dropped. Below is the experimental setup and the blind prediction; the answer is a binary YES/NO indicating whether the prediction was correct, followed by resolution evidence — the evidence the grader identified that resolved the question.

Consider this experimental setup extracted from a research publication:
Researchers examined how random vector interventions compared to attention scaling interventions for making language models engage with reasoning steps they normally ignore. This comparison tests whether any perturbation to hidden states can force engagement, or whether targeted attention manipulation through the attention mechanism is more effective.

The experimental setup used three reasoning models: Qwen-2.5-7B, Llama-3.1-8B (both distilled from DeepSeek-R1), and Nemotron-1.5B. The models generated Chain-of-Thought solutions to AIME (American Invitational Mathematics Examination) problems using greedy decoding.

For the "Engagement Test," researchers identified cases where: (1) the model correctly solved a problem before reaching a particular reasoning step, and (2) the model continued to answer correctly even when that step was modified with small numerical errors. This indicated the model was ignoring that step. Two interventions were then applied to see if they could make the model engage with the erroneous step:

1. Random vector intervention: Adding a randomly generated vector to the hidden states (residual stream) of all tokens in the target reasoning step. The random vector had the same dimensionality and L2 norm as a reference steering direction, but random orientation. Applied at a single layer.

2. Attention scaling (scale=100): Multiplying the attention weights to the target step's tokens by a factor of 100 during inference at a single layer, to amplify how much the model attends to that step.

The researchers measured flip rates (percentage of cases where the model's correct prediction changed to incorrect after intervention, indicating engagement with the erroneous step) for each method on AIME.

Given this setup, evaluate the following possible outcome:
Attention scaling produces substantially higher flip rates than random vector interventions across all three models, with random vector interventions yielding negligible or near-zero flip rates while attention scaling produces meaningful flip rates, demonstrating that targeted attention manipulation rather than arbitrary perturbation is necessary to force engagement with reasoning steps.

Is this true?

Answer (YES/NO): NO